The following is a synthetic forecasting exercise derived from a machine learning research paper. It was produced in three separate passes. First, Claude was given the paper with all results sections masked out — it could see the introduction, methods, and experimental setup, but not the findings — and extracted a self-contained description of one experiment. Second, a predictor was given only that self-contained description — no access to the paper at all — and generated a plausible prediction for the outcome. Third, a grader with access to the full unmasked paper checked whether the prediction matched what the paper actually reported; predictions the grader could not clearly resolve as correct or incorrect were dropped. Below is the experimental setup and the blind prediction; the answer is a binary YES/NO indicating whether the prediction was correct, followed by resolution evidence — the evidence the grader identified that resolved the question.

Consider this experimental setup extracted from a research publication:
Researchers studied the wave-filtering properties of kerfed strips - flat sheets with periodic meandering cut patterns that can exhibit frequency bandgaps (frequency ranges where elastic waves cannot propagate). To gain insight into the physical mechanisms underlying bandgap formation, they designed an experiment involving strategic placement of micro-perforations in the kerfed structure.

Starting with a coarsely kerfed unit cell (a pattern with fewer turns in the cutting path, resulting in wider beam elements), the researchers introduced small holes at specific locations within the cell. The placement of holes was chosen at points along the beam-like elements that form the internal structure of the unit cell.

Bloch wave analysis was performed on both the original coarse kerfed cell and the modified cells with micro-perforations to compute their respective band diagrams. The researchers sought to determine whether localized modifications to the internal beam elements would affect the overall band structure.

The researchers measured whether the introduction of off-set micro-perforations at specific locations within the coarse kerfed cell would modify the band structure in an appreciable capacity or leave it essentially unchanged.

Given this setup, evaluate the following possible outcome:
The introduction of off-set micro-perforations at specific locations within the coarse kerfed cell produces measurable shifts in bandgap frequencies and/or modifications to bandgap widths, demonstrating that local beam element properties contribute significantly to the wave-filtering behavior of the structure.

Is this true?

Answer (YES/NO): YES